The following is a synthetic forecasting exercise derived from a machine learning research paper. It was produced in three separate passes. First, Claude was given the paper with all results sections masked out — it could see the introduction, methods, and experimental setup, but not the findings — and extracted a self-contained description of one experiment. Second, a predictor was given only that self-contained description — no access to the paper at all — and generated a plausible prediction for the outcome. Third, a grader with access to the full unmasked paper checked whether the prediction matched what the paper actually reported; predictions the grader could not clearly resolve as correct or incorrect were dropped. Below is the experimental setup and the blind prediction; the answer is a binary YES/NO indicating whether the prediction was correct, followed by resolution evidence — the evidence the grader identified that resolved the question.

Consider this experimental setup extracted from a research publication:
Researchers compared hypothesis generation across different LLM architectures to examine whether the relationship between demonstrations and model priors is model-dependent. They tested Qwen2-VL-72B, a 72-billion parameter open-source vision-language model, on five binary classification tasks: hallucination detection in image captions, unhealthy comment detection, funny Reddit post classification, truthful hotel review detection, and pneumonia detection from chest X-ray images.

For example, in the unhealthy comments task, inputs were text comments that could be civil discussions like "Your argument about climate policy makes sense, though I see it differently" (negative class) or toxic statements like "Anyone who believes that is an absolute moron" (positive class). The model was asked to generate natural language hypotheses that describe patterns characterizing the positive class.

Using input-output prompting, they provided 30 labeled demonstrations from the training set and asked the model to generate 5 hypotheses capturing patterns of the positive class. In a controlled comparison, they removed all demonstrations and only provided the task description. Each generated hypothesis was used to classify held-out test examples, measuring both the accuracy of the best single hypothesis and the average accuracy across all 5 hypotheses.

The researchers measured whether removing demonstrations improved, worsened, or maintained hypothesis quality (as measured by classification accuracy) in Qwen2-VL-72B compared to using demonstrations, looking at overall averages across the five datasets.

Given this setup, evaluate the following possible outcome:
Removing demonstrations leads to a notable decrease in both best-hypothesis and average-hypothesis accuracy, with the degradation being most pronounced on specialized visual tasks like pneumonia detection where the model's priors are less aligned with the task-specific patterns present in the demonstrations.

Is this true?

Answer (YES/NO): NO